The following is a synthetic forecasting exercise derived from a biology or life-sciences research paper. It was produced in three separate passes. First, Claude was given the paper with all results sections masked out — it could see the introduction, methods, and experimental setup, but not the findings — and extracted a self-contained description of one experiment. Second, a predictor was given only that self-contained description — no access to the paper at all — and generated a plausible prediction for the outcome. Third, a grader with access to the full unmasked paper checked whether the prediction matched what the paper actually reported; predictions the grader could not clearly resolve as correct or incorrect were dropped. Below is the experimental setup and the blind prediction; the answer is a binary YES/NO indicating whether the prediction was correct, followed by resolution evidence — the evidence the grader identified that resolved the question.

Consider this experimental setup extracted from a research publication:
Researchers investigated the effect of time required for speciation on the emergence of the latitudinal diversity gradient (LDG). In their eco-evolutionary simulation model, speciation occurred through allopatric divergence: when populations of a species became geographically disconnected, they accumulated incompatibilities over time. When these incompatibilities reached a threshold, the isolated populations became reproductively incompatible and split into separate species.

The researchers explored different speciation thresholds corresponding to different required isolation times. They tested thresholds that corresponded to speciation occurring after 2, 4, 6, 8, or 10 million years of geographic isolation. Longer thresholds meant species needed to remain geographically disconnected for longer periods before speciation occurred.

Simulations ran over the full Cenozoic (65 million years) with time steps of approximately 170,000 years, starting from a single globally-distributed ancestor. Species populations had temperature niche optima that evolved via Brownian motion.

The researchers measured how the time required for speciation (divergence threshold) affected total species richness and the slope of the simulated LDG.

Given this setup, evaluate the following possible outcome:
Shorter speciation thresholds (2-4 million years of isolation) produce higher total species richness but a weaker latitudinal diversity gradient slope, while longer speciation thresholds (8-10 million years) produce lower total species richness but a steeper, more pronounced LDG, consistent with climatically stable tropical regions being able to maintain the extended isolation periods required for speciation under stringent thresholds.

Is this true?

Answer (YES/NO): NO